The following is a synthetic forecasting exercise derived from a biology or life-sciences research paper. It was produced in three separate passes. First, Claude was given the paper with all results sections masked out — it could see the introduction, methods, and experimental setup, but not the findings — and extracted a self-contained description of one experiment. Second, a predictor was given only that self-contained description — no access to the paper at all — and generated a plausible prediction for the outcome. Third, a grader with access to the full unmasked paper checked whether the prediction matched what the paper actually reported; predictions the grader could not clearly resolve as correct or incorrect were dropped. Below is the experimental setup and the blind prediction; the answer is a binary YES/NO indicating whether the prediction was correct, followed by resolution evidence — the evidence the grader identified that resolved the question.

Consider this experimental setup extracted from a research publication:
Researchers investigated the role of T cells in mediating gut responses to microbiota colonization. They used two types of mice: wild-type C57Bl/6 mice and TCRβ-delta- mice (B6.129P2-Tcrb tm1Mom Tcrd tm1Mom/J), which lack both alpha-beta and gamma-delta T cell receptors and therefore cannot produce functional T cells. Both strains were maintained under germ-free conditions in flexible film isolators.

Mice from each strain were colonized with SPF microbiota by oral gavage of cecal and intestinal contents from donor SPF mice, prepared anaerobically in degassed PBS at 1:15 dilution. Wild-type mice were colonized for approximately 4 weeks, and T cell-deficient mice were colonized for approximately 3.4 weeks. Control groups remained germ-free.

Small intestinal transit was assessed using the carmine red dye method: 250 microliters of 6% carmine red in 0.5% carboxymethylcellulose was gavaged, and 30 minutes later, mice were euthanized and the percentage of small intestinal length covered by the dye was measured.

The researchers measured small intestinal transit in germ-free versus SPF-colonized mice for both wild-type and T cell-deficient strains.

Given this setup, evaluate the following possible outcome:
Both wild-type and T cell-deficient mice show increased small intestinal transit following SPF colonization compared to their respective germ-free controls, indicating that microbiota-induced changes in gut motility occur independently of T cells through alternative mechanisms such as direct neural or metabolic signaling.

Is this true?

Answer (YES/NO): NO